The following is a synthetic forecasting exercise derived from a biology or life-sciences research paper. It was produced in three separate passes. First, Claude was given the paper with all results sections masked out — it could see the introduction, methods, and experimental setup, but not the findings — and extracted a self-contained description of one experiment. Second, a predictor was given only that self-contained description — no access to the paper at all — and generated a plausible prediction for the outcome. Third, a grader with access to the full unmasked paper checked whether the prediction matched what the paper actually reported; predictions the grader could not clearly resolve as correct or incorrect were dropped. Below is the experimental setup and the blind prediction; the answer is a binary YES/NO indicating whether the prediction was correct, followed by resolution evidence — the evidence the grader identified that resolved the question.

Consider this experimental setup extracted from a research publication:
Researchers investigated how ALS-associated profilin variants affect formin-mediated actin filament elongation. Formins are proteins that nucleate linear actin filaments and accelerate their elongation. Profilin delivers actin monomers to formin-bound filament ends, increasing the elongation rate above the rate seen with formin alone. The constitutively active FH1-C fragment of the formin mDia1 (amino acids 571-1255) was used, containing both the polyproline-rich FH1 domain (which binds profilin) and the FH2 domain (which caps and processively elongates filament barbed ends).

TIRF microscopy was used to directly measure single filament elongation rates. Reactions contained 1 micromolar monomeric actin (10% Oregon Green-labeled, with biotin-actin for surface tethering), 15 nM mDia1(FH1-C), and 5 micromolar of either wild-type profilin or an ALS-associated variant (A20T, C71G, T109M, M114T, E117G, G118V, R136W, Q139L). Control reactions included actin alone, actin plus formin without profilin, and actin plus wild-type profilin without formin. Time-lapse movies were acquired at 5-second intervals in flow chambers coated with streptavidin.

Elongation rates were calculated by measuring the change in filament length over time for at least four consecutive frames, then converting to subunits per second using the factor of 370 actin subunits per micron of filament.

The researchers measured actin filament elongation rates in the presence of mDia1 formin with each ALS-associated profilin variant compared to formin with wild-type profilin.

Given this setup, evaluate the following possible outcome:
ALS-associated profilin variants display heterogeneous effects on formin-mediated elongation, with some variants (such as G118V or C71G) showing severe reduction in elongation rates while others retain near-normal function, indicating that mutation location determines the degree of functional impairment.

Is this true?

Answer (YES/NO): NO